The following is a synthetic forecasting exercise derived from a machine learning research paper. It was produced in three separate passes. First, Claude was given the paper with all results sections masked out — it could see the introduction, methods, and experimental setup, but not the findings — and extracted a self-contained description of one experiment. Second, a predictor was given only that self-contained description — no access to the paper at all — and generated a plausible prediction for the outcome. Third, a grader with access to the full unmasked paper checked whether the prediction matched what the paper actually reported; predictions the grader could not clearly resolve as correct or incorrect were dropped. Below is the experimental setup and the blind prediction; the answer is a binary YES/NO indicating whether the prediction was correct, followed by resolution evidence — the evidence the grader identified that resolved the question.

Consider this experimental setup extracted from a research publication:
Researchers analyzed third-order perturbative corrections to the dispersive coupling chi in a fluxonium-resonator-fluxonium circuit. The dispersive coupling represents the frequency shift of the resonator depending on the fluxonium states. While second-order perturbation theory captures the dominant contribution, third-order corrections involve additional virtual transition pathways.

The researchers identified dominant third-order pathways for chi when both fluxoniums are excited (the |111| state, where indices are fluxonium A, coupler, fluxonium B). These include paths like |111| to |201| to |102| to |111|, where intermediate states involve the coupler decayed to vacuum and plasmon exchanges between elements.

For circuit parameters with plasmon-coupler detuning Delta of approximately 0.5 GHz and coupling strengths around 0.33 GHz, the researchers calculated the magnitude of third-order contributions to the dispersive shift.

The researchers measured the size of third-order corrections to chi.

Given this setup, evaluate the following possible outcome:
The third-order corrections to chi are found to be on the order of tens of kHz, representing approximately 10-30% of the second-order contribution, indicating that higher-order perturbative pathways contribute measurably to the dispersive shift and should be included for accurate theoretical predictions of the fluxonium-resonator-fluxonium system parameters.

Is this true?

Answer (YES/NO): NO